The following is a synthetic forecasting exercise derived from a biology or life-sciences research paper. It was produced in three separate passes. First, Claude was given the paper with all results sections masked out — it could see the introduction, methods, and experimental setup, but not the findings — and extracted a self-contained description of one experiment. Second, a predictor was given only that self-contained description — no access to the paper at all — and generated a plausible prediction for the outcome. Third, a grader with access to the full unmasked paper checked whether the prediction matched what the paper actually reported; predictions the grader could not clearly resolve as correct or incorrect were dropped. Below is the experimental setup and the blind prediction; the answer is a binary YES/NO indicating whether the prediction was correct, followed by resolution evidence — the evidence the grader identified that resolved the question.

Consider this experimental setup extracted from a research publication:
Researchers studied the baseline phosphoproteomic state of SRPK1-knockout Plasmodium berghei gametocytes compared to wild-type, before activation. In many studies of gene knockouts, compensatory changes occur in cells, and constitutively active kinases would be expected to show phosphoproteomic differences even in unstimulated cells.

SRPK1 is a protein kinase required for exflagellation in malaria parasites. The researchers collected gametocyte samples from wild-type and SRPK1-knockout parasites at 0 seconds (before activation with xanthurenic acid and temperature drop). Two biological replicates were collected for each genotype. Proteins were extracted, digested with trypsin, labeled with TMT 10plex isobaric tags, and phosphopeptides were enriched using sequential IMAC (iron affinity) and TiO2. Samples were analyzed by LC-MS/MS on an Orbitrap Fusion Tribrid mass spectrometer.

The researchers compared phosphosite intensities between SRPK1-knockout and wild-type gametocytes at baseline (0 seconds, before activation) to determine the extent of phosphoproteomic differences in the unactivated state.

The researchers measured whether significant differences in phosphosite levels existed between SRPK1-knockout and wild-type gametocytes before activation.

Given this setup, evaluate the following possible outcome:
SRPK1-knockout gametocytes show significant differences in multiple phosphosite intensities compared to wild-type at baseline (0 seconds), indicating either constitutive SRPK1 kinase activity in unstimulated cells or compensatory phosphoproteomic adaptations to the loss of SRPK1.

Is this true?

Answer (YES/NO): YES